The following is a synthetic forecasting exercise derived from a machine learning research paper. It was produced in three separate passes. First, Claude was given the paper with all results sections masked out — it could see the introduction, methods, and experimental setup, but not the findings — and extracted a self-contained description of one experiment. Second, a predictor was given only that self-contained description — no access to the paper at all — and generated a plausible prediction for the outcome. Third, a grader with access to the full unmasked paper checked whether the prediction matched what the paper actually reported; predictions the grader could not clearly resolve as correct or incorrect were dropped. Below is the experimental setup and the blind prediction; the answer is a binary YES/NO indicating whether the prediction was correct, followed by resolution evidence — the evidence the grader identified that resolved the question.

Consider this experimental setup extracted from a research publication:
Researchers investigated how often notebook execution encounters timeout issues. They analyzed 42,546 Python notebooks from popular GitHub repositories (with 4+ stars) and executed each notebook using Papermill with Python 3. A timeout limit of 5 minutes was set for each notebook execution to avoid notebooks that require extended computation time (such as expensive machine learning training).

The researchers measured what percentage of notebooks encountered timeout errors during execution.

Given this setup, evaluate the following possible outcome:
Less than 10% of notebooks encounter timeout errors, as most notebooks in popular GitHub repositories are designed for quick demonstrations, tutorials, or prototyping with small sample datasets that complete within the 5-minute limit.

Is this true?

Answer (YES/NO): YES